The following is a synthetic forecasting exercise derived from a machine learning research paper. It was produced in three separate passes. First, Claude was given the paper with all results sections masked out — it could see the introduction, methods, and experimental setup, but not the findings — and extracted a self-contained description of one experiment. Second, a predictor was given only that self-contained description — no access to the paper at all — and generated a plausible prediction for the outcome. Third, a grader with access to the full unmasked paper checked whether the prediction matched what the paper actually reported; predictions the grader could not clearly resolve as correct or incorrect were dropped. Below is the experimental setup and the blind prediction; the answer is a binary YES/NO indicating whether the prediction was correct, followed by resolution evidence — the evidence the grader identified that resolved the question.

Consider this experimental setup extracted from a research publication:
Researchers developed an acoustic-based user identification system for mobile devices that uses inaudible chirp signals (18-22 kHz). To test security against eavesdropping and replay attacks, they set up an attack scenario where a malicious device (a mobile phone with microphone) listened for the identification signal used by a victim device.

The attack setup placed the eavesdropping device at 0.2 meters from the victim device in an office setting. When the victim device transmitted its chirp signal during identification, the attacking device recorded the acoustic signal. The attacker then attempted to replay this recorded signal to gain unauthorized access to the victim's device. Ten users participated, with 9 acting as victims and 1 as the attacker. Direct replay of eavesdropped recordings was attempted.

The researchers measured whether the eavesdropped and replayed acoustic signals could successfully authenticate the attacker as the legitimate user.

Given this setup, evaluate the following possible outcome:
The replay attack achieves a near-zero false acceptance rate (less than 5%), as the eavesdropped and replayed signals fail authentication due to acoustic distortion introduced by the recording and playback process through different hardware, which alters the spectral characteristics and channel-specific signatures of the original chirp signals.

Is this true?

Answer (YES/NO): YES